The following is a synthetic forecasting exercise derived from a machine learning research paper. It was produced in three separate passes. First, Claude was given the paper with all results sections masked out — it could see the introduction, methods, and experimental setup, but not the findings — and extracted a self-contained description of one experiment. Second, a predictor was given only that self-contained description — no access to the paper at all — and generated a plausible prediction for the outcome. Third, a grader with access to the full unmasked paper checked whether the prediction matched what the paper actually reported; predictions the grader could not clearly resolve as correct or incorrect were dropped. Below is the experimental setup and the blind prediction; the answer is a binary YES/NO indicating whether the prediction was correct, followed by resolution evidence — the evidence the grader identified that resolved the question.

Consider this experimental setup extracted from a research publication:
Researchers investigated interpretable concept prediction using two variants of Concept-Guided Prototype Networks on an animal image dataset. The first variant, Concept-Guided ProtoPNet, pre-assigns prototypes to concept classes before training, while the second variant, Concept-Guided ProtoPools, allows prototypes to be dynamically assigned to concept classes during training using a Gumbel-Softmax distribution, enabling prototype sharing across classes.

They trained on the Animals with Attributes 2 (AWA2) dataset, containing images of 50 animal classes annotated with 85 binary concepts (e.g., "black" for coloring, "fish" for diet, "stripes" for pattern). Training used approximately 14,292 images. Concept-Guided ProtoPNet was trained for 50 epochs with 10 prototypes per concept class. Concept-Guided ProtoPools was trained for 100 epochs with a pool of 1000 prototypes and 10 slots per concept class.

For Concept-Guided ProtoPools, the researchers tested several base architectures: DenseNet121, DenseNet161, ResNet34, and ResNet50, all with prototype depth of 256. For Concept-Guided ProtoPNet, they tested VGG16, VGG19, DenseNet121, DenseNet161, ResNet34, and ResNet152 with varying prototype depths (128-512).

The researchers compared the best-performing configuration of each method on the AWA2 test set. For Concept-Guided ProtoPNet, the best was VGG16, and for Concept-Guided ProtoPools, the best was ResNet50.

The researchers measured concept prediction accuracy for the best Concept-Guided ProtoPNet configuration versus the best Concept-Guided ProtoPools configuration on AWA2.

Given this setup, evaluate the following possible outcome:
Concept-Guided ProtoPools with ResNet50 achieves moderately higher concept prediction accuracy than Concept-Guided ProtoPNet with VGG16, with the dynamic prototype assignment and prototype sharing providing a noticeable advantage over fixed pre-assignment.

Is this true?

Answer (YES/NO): NO